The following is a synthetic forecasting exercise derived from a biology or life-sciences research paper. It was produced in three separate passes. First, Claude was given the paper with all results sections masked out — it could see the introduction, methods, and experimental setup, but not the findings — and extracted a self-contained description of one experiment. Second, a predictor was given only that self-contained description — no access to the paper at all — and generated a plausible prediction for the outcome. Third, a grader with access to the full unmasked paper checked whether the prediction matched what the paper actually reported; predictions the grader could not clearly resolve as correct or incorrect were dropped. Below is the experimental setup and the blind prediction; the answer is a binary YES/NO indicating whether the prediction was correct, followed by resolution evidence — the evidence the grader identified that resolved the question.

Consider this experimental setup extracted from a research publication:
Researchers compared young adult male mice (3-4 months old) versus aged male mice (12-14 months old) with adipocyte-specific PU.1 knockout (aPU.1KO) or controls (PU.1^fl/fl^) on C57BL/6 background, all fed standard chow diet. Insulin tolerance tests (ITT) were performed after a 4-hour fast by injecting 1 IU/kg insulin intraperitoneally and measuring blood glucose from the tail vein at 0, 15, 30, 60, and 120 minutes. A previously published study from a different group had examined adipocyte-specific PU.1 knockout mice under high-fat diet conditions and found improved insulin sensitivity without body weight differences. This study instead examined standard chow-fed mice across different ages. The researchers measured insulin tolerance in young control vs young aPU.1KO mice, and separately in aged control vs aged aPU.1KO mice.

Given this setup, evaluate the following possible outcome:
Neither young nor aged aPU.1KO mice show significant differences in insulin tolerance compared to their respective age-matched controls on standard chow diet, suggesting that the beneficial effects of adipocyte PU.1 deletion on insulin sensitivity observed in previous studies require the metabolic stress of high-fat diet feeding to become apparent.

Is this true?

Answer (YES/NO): NO